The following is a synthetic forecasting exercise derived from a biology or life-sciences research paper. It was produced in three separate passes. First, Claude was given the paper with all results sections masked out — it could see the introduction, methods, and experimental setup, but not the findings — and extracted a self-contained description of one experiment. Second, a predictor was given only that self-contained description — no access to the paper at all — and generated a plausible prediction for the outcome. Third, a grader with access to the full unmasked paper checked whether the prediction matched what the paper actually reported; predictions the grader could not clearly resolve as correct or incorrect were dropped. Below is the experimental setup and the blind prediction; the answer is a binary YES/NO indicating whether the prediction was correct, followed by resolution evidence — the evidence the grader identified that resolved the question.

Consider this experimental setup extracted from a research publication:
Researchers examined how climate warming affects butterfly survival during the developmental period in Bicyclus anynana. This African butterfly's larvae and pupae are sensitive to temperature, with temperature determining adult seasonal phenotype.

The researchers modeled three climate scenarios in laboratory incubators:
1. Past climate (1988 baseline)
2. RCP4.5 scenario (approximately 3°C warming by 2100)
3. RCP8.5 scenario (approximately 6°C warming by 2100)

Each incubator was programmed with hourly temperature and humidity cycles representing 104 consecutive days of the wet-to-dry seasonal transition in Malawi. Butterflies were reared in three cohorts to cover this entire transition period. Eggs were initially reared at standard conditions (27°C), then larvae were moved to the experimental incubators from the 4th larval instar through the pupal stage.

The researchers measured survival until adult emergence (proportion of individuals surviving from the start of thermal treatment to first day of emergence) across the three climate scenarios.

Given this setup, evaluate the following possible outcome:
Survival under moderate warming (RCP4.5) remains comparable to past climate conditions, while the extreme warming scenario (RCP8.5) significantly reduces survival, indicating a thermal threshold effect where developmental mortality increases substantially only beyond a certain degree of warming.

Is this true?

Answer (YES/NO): NO